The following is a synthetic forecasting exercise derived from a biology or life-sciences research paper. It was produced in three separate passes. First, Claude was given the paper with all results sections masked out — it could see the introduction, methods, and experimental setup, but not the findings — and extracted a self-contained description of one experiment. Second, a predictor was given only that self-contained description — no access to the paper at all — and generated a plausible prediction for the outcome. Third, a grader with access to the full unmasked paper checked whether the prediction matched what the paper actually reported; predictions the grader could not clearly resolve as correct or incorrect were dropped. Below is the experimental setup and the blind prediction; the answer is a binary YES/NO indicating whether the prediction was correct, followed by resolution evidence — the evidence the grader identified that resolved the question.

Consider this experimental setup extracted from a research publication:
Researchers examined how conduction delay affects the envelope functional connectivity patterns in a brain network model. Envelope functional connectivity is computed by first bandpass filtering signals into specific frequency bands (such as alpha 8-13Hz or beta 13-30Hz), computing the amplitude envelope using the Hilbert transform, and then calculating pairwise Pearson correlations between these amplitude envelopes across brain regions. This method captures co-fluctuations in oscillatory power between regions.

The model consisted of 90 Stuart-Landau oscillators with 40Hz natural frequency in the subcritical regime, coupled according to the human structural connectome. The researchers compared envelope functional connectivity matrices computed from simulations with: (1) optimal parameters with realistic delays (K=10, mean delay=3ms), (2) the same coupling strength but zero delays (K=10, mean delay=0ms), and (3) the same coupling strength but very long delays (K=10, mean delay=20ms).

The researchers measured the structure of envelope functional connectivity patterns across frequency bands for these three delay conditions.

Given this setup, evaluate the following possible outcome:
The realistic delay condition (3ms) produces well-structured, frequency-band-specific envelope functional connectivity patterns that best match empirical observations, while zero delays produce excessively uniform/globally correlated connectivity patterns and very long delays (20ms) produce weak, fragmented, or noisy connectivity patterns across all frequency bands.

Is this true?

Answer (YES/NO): NO